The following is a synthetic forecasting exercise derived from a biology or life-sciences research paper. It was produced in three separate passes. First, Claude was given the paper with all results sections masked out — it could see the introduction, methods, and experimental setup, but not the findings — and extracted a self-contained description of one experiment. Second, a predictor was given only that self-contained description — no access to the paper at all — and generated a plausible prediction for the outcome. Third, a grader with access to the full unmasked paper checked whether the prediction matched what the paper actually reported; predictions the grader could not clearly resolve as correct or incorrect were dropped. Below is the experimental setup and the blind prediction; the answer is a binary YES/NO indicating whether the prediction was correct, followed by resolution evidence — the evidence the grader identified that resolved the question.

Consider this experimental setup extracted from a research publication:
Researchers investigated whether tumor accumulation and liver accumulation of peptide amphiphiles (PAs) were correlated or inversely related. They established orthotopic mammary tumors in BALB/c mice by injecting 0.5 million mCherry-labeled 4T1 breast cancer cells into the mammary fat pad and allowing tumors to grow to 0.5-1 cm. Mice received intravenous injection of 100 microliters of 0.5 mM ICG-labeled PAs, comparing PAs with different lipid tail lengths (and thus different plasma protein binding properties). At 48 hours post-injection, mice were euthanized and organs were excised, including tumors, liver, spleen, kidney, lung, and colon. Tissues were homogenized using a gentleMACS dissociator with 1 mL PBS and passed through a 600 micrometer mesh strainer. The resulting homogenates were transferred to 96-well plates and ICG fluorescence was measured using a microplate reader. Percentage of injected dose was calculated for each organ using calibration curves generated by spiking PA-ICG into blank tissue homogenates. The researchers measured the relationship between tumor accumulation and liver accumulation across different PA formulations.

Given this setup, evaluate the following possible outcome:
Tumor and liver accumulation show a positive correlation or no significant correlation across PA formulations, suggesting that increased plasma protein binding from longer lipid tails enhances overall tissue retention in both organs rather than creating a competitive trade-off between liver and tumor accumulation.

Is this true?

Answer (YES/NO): YES